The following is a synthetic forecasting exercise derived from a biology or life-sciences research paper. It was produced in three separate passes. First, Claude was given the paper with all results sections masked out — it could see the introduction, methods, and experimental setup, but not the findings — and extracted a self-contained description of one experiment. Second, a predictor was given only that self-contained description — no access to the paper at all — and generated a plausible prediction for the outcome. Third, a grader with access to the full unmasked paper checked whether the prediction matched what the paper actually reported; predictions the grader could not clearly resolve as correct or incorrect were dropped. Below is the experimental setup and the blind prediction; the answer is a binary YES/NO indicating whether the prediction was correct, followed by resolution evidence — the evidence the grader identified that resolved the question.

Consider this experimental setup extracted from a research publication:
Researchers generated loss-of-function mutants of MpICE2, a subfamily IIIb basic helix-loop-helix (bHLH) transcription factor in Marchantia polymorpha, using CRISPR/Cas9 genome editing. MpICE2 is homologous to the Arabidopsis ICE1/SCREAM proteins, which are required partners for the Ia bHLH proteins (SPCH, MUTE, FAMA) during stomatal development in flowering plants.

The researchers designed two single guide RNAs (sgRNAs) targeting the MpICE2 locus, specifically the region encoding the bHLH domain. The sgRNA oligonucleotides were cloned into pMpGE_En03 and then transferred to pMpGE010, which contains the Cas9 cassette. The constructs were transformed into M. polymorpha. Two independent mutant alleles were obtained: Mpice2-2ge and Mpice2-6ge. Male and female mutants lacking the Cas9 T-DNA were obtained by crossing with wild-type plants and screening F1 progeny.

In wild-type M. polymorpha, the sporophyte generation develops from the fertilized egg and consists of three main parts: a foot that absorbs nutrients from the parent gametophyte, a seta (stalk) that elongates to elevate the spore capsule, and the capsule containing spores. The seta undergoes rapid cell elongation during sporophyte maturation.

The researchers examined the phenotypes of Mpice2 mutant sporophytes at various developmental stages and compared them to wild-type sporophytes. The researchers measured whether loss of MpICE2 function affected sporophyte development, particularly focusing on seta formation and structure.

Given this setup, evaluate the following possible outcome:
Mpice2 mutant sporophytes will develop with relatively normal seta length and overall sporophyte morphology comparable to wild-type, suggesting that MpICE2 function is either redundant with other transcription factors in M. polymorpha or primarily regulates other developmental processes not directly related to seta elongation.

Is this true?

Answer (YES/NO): NO